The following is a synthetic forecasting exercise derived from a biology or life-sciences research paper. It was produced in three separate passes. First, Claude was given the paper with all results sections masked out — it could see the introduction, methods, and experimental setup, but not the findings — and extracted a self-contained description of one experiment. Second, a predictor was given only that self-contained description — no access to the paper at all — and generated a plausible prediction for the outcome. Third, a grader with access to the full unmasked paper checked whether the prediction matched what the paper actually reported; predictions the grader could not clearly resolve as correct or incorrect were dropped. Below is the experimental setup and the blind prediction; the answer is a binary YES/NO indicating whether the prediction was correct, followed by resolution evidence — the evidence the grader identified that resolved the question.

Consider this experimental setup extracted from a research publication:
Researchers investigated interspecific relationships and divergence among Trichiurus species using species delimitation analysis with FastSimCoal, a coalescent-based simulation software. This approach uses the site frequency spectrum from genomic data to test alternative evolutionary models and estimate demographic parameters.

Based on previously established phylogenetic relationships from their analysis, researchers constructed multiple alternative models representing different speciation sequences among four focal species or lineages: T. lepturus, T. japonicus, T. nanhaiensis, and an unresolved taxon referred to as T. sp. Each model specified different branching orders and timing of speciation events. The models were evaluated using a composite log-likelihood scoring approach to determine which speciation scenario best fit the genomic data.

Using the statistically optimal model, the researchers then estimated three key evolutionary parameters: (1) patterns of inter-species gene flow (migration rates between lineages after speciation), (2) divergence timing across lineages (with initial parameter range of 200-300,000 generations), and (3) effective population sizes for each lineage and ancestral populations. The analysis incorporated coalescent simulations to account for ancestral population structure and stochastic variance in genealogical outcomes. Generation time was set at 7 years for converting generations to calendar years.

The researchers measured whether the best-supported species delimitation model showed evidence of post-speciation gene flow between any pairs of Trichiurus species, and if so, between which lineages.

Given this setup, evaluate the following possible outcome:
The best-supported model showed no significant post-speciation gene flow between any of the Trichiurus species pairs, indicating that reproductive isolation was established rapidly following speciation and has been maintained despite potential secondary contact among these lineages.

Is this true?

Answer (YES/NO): YES